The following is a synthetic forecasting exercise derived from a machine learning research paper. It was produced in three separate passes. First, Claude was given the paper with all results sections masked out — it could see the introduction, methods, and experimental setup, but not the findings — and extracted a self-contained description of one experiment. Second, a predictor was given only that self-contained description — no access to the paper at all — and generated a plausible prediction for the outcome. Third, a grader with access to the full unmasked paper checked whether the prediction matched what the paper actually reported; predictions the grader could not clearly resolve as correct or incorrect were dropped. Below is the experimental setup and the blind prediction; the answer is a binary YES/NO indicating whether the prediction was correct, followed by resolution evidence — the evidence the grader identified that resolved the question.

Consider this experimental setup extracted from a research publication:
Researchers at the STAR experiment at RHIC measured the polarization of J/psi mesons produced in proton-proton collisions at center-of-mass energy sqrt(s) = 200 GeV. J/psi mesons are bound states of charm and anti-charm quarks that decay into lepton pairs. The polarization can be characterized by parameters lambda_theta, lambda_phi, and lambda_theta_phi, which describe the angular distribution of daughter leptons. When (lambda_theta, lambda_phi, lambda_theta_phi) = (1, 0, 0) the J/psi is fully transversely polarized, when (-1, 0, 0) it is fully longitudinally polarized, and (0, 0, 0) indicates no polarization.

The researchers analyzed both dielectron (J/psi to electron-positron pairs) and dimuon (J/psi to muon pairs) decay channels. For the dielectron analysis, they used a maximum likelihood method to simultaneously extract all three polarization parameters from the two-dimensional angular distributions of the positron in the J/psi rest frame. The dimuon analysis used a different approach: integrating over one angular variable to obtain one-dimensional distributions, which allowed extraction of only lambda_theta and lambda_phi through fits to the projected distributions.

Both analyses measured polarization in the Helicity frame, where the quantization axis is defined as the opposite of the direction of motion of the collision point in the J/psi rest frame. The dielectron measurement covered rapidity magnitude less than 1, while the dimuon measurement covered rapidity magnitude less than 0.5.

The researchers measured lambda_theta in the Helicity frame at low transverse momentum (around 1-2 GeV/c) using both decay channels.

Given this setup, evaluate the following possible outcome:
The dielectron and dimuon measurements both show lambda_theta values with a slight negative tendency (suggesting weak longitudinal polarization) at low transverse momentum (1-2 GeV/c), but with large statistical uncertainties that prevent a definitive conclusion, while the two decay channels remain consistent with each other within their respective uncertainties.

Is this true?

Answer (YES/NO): NO